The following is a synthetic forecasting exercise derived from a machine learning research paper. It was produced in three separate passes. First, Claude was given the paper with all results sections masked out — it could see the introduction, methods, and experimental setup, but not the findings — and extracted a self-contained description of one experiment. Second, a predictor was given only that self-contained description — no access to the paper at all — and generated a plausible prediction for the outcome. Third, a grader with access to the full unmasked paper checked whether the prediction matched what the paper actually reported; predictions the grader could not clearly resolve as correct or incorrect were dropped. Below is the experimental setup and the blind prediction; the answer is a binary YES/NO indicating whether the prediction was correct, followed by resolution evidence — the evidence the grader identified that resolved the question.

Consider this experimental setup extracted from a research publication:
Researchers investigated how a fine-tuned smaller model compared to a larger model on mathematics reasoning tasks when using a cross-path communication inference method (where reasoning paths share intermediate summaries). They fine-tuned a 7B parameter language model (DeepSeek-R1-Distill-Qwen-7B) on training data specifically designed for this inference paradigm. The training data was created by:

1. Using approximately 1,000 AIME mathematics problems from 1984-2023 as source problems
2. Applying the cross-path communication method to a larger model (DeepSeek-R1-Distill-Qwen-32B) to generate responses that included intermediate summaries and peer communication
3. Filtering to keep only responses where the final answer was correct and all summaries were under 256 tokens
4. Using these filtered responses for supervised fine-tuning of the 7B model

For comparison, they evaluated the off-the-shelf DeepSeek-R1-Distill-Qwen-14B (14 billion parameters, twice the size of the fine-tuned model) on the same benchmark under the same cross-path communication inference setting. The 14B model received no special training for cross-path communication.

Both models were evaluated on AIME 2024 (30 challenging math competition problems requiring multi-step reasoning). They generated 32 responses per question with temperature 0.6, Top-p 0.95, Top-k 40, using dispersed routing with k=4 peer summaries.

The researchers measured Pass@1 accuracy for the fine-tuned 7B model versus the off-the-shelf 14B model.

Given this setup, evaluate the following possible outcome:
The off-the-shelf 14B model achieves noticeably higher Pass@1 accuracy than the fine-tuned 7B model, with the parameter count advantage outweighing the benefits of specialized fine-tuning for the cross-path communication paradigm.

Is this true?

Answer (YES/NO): NO